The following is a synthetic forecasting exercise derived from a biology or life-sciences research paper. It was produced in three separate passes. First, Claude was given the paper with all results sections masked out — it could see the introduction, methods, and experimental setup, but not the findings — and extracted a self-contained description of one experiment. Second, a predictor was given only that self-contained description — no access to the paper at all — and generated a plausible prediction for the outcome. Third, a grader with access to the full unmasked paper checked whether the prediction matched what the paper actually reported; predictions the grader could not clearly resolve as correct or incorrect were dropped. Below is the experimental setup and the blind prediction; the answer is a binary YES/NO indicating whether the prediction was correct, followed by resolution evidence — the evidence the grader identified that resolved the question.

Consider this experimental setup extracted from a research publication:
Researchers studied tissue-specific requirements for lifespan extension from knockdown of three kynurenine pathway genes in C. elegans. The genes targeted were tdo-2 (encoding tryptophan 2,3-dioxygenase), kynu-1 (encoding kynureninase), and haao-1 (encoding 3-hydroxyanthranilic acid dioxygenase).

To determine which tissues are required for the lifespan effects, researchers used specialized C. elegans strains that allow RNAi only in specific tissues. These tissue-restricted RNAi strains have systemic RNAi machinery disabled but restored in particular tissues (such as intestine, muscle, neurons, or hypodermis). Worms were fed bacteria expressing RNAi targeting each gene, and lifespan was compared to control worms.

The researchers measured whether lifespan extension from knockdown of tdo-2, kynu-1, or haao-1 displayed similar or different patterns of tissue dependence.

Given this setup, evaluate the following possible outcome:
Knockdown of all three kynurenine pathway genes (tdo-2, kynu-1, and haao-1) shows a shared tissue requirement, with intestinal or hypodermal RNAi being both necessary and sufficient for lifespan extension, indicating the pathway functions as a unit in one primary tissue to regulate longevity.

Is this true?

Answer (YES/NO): NO